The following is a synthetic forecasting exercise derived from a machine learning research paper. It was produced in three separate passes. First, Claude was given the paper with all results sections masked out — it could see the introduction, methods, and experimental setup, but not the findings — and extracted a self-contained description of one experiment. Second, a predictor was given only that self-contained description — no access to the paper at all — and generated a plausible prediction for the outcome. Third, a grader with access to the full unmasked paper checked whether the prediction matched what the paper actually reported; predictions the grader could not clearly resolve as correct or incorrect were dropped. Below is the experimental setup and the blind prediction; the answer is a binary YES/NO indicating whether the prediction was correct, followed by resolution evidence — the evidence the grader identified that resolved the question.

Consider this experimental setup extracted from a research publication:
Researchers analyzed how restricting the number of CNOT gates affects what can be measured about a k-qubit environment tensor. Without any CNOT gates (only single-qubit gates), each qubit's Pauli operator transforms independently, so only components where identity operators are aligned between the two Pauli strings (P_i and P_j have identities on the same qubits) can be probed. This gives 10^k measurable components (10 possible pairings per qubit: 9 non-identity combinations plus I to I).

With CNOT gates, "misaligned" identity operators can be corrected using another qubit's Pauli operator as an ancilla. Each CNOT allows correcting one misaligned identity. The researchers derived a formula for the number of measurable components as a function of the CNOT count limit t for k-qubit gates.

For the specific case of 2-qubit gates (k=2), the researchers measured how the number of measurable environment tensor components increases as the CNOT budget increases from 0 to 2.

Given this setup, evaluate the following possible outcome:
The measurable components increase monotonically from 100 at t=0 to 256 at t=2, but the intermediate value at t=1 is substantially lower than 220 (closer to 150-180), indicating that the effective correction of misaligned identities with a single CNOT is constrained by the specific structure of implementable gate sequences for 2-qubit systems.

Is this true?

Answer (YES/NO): NO